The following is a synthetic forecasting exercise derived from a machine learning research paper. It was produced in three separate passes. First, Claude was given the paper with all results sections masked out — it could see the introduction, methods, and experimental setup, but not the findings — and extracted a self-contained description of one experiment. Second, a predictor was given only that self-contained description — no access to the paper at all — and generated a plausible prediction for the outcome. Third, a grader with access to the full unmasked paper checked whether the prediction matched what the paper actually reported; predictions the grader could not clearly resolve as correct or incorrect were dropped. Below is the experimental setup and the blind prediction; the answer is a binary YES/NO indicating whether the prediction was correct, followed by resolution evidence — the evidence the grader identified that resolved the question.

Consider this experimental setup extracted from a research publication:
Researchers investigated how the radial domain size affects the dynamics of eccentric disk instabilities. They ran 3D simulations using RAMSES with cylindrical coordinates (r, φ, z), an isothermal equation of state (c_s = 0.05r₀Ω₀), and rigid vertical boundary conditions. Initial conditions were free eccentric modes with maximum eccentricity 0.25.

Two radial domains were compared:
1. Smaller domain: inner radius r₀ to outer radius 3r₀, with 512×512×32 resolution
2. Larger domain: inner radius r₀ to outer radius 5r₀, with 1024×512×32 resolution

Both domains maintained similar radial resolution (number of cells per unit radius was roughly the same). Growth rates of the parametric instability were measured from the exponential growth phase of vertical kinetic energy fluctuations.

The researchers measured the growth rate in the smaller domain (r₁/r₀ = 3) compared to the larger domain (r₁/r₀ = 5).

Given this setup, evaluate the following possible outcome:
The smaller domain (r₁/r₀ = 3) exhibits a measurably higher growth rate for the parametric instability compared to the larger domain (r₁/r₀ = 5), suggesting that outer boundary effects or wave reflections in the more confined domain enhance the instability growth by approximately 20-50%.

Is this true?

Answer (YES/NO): NO